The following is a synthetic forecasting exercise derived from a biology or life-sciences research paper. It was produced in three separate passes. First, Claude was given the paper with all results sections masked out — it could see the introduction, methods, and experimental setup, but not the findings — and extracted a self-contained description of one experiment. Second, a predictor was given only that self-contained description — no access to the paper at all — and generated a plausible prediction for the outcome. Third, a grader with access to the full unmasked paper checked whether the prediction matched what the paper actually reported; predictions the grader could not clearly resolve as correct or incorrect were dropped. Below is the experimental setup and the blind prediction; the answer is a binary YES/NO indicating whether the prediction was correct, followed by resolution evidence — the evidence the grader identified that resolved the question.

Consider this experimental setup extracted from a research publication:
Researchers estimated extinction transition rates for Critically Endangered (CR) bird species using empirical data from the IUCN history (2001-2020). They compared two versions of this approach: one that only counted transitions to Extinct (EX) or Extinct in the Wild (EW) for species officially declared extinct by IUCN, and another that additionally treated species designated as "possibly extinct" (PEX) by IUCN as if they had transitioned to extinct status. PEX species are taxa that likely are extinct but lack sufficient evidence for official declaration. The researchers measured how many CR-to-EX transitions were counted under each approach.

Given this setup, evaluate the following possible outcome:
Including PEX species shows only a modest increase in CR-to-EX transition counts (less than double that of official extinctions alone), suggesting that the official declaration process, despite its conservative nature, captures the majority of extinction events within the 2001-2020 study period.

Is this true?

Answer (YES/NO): NO